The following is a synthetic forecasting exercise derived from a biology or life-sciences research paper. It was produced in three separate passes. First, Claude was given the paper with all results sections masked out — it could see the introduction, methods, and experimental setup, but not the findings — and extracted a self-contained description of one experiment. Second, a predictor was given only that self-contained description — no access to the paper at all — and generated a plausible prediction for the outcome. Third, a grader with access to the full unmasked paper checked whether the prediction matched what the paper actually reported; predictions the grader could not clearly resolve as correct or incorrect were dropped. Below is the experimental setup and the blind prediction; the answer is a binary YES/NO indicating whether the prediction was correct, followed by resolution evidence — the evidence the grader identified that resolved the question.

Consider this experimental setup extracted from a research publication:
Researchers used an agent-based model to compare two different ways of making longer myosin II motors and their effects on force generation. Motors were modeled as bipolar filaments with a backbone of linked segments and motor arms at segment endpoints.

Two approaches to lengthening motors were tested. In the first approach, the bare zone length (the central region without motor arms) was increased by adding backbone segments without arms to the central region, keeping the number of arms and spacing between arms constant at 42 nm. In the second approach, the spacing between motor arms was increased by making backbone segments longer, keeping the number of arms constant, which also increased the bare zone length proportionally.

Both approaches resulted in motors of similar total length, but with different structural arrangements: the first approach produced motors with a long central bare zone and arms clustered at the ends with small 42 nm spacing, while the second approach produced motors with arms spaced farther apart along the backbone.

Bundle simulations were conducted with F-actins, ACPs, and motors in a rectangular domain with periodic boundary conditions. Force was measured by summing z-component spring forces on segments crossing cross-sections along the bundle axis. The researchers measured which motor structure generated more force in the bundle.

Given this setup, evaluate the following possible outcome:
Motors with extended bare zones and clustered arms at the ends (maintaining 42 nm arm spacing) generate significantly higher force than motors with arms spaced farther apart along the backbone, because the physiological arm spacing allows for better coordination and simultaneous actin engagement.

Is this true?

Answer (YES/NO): NO